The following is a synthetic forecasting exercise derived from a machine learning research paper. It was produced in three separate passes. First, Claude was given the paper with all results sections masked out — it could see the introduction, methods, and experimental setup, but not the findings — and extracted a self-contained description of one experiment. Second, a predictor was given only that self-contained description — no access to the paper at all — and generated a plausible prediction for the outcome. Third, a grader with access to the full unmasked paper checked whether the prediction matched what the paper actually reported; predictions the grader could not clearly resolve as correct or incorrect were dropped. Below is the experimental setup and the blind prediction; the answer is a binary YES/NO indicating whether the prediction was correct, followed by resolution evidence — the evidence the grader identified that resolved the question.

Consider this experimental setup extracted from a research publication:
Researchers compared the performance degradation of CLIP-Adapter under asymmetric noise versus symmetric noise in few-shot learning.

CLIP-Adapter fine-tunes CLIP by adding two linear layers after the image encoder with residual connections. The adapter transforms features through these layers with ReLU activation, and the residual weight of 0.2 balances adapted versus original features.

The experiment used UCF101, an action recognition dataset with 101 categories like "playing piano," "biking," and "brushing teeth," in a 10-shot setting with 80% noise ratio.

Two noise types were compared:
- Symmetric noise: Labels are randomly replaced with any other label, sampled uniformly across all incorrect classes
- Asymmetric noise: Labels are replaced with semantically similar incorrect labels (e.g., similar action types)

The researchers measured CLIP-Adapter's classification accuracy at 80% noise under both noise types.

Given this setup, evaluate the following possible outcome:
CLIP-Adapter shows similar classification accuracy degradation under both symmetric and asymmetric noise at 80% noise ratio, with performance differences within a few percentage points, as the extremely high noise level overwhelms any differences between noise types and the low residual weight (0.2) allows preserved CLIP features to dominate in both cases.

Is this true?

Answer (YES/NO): NO